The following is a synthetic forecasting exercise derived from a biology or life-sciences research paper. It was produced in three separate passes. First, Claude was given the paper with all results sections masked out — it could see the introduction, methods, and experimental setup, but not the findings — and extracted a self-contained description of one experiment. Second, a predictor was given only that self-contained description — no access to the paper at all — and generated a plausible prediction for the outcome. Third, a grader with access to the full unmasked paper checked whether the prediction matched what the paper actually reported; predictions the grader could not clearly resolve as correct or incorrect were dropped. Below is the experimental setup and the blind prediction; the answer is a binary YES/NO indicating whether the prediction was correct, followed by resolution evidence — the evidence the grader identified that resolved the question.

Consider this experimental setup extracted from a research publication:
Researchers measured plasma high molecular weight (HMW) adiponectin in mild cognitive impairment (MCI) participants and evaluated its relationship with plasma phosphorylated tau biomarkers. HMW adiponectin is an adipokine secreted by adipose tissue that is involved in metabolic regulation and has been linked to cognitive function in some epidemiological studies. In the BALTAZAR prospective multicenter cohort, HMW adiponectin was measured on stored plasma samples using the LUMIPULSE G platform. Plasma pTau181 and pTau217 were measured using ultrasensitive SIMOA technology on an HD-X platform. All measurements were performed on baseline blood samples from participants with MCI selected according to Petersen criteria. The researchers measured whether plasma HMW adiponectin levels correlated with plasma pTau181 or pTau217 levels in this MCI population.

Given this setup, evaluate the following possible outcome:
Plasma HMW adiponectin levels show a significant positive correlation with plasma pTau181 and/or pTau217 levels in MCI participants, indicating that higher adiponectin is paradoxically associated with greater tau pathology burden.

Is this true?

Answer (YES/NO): NO